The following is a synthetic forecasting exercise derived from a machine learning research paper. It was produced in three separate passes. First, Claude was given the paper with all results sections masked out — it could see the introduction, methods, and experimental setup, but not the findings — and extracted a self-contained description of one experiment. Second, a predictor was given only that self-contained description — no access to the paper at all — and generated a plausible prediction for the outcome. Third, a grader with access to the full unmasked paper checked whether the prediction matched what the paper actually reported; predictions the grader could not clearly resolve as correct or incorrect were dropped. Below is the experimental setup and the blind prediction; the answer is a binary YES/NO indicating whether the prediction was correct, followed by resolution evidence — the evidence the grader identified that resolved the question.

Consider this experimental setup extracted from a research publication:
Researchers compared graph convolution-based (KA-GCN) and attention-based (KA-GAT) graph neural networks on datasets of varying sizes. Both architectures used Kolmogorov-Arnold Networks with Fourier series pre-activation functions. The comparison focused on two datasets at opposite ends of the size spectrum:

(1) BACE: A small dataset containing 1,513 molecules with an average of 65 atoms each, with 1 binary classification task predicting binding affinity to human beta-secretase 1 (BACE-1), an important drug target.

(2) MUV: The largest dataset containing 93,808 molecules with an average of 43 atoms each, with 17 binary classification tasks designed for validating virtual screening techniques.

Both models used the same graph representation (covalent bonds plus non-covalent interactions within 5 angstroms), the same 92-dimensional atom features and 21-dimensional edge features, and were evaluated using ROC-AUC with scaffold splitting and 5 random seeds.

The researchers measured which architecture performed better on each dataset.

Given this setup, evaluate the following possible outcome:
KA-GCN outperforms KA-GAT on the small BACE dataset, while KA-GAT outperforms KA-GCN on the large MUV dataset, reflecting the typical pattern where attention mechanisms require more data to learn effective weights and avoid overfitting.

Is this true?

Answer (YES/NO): NO